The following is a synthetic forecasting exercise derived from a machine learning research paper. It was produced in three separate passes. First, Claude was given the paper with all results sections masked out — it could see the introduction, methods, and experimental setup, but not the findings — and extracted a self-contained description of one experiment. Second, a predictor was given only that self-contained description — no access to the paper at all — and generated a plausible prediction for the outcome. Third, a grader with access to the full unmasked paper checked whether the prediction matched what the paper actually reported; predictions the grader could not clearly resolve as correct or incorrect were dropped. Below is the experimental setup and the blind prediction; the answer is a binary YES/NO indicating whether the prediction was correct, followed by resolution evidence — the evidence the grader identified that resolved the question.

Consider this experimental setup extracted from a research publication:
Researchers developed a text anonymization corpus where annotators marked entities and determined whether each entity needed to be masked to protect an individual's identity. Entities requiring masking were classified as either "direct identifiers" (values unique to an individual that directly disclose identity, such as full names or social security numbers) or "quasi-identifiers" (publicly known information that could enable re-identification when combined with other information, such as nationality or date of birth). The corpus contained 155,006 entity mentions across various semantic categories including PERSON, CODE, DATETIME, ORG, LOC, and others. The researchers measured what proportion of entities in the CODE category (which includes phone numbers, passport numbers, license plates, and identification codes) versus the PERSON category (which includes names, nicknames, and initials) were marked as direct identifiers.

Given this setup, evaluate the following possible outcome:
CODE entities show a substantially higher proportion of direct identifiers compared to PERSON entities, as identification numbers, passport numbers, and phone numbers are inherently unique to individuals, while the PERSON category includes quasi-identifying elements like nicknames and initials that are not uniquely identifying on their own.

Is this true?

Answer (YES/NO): YES